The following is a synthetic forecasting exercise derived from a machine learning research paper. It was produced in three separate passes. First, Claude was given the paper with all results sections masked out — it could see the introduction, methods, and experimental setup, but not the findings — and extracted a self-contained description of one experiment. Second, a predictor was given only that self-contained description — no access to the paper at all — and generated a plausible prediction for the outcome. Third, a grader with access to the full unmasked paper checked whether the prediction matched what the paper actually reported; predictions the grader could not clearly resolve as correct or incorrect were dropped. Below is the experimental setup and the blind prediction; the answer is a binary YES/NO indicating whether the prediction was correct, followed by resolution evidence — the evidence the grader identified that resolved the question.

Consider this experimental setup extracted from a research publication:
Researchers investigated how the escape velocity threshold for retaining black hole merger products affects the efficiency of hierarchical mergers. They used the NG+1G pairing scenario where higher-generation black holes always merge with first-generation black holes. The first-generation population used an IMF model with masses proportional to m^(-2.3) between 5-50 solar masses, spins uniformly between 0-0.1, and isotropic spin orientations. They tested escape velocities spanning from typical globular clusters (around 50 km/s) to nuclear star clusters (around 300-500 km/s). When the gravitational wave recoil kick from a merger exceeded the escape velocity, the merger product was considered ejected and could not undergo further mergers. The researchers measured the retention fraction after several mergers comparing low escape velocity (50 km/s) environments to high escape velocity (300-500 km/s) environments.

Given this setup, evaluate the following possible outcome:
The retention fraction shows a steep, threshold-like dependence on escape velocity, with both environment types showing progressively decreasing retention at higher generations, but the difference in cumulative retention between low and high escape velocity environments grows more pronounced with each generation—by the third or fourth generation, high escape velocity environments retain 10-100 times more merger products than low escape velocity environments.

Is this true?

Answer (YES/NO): NO